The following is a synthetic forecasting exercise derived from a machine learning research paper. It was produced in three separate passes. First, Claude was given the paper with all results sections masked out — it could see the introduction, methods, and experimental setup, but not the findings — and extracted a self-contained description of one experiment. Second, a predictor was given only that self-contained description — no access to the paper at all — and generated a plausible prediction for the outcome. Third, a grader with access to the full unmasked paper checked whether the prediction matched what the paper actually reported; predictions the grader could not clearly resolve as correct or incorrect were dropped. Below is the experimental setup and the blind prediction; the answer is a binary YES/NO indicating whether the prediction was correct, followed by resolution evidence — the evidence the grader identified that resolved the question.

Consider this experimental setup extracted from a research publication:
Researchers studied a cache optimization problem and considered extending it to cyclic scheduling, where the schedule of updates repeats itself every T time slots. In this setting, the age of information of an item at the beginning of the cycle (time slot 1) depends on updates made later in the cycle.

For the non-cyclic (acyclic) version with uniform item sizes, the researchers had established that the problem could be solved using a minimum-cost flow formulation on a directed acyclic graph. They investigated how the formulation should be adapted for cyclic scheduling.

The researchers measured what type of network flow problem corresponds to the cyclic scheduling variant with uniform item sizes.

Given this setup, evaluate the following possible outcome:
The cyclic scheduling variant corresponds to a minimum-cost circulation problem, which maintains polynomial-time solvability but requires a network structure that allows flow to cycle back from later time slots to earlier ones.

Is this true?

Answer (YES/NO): YES